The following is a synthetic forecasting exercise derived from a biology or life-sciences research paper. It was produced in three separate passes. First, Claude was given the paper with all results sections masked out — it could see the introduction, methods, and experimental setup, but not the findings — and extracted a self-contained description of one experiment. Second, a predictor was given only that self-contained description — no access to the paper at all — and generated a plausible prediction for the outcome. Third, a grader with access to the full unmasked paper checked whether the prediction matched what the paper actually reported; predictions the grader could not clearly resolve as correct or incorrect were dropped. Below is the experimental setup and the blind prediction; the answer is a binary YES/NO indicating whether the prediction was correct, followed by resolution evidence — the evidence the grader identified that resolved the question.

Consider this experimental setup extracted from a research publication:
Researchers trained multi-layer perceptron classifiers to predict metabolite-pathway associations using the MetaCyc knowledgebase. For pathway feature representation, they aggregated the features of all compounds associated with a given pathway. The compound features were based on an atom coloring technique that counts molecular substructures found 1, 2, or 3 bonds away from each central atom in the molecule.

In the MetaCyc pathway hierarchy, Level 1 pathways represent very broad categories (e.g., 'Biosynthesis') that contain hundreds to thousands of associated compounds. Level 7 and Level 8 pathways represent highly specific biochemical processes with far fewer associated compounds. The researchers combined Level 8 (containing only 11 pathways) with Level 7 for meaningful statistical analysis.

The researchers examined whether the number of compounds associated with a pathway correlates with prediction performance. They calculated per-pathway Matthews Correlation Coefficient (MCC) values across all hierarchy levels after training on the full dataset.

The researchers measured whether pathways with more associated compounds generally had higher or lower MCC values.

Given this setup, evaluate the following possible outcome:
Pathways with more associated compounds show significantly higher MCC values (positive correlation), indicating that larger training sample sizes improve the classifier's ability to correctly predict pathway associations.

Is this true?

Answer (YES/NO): YES